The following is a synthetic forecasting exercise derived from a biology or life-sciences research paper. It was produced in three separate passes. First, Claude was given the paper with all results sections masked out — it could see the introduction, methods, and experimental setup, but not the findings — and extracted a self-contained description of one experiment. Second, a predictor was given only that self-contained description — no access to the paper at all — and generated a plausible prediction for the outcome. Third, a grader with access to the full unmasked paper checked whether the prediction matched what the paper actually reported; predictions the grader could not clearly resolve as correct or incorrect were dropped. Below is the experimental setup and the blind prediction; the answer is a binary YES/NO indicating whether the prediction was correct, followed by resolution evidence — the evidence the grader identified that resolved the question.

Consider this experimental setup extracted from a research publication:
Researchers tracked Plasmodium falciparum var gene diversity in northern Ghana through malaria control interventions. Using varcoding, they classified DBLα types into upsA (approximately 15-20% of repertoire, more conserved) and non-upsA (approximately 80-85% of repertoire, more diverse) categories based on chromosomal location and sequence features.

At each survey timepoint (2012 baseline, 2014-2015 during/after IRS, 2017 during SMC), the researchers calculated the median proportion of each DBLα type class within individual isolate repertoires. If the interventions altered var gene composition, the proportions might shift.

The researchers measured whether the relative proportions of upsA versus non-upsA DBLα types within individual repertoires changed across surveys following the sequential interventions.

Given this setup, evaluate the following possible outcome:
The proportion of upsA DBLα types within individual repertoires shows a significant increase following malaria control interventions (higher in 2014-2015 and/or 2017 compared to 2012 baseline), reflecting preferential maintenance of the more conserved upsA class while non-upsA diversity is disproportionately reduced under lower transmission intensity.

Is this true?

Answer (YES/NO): NO